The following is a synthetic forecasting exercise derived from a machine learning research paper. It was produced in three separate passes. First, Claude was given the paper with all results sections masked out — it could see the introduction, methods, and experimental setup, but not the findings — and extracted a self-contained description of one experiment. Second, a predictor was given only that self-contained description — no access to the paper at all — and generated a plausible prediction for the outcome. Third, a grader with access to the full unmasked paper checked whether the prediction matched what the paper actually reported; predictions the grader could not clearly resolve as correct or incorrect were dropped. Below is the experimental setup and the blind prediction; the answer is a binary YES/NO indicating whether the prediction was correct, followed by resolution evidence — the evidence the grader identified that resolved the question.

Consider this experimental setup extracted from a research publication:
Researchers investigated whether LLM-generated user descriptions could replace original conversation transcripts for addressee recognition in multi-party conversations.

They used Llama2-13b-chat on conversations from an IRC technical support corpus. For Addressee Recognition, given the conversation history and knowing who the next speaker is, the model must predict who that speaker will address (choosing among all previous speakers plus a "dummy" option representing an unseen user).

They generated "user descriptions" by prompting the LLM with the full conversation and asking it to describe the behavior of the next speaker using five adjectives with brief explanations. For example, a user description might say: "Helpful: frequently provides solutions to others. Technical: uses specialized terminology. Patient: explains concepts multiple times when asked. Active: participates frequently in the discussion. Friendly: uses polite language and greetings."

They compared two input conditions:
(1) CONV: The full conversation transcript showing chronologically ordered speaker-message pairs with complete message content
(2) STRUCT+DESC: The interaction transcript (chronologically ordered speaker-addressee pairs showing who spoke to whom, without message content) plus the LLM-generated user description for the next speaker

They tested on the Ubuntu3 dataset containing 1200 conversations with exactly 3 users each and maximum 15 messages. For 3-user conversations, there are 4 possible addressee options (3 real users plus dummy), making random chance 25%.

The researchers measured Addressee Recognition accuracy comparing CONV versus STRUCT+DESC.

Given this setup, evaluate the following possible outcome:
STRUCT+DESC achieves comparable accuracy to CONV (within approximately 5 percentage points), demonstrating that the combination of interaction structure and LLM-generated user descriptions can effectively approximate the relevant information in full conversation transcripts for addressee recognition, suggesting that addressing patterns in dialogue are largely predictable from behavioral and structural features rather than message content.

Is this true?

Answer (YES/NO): NO